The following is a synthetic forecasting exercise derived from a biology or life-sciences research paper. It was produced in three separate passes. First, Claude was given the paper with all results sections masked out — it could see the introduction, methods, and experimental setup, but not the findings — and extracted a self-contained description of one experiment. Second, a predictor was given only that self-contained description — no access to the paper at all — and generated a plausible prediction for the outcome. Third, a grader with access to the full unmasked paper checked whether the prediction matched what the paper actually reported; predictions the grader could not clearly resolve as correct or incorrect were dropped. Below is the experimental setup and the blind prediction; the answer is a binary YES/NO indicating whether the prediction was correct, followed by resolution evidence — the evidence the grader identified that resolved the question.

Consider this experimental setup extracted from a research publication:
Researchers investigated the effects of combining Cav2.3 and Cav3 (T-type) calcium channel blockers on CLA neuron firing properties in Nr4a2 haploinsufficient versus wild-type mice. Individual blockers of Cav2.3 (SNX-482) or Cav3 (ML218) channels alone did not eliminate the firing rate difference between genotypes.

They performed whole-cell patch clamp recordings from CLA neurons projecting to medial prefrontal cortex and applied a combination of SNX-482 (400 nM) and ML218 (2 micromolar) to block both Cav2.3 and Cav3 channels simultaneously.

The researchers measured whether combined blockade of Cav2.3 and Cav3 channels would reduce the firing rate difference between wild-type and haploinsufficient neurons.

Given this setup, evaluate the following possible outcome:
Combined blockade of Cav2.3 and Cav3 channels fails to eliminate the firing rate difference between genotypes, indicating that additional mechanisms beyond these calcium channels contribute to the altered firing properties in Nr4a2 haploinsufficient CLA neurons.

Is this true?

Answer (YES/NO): YES